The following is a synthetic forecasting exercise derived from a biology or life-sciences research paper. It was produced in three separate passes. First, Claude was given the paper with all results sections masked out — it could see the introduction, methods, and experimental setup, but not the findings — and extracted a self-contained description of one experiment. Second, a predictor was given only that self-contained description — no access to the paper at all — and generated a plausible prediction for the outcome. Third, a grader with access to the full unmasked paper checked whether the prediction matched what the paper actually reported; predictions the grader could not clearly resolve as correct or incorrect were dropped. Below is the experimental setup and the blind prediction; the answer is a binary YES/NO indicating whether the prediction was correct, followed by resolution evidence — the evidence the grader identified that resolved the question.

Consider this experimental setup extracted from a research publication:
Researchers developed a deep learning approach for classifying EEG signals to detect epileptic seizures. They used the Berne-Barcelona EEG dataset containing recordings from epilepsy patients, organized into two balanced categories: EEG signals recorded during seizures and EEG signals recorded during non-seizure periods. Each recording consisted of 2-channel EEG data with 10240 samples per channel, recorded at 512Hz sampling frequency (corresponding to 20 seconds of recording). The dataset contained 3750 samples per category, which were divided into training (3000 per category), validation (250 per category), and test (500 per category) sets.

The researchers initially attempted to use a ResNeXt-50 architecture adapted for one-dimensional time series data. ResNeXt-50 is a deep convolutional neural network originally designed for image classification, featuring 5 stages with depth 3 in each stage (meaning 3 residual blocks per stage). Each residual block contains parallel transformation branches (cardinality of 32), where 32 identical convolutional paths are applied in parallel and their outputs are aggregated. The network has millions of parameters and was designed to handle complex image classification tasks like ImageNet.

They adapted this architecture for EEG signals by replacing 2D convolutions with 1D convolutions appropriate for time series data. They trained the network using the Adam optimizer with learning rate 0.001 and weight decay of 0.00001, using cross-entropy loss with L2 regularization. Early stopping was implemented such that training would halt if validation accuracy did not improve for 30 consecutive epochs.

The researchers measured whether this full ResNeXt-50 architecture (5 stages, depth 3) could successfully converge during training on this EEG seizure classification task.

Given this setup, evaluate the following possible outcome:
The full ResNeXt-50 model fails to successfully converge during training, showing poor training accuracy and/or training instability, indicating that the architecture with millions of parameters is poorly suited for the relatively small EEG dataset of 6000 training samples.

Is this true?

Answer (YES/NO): YES